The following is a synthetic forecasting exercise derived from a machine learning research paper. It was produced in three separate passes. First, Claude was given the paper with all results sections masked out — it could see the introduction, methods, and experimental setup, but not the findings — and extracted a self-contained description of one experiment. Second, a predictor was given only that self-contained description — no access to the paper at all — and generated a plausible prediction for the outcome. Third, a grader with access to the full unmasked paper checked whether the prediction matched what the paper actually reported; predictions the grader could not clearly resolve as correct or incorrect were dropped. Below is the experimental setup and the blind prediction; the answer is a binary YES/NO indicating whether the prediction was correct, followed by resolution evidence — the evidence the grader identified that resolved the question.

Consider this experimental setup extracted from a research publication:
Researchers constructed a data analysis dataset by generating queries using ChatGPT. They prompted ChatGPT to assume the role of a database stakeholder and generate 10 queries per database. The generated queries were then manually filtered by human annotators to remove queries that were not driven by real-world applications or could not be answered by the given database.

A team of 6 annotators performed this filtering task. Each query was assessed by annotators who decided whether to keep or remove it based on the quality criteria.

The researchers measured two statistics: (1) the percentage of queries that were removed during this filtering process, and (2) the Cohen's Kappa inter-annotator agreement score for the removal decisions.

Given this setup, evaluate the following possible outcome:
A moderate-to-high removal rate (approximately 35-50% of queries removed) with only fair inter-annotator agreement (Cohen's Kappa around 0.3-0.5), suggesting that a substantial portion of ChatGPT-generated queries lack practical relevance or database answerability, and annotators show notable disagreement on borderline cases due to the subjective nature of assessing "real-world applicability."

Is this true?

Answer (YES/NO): NO